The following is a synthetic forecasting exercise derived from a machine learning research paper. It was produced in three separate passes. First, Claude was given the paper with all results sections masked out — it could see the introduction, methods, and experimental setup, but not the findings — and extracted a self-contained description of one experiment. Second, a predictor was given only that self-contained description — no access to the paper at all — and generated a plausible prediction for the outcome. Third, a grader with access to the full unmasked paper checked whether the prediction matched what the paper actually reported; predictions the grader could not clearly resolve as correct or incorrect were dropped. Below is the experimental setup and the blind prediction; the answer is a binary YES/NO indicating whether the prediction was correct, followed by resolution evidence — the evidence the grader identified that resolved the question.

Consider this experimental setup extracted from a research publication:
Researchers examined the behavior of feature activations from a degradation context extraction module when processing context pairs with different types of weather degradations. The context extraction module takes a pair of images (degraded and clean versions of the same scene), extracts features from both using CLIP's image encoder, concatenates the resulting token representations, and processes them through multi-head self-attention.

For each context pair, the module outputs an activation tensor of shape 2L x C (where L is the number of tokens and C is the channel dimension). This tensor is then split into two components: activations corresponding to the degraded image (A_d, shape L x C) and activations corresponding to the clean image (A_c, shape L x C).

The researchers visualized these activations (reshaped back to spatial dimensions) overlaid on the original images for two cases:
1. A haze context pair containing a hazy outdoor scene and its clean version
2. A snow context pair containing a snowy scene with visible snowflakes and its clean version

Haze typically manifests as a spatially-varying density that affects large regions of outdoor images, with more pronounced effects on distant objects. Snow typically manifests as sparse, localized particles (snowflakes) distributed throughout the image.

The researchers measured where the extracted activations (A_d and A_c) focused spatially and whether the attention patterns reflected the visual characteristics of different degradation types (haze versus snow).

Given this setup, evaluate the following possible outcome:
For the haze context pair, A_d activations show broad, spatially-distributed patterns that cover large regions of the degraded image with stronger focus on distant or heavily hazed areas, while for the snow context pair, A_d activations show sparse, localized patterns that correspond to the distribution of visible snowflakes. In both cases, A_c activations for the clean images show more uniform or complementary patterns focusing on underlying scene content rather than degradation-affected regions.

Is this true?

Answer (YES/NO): NO